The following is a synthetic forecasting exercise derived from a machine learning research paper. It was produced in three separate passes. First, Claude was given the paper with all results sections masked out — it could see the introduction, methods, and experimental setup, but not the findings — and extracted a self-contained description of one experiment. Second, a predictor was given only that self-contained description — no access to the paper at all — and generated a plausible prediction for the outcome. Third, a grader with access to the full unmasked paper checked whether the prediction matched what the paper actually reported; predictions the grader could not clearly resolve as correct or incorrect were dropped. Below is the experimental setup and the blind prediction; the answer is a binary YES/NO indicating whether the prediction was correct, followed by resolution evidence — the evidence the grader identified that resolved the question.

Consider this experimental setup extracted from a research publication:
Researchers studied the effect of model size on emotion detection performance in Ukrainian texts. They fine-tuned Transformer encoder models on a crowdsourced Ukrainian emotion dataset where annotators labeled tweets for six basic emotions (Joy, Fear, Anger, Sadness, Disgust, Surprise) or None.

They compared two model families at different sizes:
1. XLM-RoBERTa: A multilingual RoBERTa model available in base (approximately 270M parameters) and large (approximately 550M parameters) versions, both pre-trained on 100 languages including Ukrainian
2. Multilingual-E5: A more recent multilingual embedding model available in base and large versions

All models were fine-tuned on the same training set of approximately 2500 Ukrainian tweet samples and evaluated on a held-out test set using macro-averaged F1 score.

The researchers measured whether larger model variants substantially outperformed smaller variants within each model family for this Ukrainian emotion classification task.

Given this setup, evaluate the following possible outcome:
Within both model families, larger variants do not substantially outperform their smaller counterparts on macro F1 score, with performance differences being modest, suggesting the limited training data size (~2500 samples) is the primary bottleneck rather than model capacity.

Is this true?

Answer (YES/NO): NO